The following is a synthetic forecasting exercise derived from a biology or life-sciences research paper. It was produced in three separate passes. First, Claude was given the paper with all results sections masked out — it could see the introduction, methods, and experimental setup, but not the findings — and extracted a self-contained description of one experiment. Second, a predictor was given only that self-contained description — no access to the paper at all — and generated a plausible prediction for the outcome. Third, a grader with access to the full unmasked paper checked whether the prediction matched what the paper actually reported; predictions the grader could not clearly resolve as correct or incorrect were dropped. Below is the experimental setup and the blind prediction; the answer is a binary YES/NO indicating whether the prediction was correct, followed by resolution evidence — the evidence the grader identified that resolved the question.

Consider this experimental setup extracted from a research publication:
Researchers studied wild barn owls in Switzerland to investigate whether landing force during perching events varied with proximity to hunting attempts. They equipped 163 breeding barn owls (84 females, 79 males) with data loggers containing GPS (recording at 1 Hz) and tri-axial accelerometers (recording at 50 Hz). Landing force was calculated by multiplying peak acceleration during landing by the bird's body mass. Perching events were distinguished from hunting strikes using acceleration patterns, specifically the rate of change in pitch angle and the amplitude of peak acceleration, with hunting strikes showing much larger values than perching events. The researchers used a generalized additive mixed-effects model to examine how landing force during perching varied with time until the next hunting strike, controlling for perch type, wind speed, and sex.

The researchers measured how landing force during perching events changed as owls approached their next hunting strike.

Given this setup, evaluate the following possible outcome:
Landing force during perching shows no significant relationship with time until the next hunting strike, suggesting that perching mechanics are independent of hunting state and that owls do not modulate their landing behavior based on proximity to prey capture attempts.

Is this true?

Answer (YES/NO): NO